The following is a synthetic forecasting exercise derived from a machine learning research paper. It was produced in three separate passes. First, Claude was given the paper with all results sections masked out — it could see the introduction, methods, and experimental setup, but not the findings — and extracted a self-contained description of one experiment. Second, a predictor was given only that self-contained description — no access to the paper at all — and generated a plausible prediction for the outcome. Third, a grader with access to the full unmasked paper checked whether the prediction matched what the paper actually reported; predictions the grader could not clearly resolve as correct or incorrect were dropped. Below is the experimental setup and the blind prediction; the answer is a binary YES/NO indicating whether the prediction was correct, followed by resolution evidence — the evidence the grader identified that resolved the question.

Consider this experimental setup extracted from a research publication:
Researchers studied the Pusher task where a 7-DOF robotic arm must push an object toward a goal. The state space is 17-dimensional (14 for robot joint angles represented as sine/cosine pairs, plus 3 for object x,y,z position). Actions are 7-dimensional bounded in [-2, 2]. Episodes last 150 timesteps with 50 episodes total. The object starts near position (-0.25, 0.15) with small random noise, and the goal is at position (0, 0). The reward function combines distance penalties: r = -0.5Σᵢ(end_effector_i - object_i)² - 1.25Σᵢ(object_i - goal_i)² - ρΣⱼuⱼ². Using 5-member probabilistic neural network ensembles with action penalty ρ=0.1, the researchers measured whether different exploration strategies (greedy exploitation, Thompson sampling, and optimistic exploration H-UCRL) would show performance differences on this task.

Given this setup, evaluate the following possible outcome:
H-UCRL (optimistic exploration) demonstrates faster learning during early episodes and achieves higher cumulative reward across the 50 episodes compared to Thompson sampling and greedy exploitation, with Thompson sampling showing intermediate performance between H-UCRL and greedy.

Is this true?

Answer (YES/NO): NO